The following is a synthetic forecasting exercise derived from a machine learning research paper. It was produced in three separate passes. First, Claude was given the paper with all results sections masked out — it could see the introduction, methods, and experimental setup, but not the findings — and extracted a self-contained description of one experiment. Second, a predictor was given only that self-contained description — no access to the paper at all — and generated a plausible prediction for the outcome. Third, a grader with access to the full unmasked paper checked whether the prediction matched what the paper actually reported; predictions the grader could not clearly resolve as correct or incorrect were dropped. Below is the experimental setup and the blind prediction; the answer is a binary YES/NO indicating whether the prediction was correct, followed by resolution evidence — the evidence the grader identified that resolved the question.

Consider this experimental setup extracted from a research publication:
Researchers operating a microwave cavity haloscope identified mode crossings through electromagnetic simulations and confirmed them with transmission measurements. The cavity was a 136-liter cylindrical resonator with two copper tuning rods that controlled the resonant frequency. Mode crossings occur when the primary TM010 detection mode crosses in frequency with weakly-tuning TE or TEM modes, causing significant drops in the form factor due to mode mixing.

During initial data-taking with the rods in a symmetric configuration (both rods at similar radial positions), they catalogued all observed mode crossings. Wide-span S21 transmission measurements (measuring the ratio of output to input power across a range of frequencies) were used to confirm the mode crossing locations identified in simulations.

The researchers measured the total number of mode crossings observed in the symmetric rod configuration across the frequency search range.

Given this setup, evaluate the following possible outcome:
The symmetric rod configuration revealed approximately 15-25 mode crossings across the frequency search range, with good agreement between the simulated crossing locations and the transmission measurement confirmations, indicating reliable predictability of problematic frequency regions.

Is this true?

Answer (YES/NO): NO